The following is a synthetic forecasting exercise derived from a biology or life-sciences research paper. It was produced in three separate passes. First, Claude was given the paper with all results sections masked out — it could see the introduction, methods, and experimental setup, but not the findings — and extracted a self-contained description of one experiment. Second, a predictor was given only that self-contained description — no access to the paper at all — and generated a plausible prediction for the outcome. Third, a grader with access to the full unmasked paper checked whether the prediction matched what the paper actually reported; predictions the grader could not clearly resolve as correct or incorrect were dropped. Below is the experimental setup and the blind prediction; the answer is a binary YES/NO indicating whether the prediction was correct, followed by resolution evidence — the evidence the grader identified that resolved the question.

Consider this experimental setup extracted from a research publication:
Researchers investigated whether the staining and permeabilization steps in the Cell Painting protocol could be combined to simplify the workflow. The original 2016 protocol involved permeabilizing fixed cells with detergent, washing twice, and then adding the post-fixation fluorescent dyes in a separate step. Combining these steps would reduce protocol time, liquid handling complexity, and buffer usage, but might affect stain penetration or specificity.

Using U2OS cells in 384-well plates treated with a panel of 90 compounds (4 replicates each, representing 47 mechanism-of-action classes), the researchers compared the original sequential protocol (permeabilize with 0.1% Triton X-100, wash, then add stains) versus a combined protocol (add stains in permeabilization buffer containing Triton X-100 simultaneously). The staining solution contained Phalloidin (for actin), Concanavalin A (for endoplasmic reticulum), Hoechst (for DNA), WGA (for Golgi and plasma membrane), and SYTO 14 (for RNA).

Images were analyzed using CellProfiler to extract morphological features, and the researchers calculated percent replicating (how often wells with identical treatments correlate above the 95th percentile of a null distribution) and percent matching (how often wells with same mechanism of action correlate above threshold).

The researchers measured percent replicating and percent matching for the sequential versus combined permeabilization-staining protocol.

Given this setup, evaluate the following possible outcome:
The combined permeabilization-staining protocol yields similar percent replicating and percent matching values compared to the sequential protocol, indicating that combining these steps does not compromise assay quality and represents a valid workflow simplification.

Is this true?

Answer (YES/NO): YES